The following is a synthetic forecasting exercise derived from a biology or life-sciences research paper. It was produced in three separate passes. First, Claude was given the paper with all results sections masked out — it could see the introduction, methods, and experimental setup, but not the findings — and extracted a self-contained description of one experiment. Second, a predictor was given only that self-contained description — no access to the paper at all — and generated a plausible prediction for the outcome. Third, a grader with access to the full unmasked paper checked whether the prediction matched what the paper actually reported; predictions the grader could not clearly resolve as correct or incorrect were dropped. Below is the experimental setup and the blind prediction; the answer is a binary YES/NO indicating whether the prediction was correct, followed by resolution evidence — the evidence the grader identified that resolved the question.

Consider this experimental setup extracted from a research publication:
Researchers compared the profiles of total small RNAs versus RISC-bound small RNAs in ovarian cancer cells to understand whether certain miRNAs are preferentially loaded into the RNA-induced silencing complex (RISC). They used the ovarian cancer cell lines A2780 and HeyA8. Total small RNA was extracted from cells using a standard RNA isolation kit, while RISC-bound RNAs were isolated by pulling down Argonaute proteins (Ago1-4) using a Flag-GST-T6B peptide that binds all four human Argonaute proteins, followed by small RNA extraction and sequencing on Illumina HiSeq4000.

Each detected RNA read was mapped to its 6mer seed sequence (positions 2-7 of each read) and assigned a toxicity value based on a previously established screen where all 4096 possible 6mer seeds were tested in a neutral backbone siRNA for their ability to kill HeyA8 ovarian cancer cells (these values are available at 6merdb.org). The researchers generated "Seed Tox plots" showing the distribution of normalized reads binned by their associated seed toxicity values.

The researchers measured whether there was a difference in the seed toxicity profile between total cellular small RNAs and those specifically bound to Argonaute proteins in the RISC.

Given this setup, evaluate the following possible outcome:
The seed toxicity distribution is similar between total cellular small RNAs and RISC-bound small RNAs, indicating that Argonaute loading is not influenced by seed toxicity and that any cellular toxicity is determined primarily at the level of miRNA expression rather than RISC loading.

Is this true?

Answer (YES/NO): NO